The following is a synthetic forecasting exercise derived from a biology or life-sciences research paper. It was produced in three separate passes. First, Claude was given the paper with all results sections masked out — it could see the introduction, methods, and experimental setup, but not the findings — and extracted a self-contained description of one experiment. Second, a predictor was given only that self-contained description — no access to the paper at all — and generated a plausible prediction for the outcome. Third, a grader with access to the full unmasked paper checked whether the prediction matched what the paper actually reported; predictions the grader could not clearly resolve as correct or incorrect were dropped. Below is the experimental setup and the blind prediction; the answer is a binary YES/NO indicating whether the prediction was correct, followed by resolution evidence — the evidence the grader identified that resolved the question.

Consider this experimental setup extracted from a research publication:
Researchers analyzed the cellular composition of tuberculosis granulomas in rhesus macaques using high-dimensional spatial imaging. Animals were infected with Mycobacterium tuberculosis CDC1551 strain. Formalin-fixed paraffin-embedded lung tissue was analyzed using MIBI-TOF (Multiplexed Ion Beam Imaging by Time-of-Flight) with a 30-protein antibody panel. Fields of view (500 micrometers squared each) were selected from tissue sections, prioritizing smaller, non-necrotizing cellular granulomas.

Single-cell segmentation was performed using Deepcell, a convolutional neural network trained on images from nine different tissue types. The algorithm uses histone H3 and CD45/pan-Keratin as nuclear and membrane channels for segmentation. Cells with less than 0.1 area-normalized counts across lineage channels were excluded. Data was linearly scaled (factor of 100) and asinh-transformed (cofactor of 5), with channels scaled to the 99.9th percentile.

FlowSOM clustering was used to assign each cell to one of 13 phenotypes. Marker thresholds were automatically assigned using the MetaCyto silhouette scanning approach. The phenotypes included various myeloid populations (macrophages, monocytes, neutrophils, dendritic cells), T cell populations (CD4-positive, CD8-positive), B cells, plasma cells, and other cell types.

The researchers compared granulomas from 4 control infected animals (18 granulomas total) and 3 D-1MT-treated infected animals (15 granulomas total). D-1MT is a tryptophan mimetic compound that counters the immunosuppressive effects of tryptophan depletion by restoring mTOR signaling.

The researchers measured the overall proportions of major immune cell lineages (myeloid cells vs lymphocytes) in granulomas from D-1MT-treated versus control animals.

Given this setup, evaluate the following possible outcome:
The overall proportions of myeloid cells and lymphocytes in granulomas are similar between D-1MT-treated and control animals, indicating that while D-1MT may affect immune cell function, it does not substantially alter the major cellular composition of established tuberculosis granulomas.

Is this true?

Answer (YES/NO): NO